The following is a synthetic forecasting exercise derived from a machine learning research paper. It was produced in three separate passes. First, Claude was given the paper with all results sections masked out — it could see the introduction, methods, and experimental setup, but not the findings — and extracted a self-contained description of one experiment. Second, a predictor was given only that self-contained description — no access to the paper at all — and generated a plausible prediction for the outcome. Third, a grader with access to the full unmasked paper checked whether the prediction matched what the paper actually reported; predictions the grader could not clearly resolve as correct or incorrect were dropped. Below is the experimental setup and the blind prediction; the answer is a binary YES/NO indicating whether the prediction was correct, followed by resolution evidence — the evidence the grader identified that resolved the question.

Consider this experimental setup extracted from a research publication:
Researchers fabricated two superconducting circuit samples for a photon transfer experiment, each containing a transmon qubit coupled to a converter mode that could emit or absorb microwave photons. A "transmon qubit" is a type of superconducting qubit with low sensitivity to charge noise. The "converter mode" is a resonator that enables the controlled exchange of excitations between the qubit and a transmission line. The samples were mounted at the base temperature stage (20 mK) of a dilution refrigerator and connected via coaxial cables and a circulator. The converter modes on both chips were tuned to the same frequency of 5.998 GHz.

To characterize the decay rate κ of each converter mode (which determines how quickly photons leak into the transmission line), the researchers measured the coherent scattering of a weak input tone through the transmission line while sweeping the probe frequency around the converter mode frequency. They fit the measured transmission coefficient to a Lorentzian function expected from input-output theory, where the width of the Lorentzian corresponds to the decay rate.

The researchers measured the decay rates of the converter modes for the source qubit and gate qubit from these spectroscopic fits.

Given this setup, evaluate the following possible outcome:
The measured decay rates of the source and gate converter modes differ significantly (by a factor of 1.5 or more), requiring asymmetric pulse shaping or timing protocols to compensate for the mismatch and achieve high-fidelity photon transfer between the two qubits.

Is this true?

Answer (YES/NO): NO